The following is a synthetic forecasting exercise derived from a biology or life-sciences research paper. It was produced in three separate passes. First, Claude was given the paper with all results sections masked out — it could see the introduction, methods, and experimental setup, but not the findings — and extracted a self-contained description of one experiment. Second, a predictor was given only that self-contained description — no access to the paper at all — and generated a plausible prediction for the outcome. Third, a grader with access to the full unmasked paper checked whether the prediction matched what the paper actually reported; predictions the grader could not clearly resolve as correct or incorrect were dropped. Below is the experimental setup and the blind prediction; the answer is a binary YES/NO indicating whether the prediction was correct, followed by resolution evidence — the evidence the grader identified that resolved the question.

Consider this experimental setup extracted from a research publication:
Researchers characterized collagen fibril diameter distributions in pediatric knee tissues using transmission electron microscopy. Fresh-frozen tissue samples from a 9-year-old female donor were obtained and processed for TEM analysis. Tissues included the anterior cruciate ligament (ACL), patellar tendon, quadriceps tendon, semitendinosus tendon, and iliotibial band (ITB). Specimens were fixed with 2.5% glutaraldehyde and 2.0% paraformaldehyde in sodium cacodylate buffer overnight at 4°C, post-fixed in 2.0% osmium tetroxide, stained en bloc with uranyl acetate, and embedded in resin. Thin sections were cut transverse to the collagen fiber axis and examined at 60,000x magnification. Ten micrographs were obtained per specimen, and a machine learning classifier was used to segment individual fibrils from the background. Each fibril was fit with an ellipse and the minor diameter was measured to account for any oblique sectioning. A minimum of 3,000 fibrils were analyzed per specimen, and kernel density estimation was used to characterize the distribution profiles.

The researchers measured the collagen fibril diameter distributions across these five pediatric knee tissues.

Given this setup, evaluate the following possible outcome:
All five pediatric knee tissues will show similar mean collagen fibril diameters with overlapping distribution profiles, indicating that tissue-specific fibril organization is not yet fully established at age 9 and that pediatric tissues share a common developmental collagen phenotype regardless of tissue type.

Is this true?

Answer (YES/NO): NO